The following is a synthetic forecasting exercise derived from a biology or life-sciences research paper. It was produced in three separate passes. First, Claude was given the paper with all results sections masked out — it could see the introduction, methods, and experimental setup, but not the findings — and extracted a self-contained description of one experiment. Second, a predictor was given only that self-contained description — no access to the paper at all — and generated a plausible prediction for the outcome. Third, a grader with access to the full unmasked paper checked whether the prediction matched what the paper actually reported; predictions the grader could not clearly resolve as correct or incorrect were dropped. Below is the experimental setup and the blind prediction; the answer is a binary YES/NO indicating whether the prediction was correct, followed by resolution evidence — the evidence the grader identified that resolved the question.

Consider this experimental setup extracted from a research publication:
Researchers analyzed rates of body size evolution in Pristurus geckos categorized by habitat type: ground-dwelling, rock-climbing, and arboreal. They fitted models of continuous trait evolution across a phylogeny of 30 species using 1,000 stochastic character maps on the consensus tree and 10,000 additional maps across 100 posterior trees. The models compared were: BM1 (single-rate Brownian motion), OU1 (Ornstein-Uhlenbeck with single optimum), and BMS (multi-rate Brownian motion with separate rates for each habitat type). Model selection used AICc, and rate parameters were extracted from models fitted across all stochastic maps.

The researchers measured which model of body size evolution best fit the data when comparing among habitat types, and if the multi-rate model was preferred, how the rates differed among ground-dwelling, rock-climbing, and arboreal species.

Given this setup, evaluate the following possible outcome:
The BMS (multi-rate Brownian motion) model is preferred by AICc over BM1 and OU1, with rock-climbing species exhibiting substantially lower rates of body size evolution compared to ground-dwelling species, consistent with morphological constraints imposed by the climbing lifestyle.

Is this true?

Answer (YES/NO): NO